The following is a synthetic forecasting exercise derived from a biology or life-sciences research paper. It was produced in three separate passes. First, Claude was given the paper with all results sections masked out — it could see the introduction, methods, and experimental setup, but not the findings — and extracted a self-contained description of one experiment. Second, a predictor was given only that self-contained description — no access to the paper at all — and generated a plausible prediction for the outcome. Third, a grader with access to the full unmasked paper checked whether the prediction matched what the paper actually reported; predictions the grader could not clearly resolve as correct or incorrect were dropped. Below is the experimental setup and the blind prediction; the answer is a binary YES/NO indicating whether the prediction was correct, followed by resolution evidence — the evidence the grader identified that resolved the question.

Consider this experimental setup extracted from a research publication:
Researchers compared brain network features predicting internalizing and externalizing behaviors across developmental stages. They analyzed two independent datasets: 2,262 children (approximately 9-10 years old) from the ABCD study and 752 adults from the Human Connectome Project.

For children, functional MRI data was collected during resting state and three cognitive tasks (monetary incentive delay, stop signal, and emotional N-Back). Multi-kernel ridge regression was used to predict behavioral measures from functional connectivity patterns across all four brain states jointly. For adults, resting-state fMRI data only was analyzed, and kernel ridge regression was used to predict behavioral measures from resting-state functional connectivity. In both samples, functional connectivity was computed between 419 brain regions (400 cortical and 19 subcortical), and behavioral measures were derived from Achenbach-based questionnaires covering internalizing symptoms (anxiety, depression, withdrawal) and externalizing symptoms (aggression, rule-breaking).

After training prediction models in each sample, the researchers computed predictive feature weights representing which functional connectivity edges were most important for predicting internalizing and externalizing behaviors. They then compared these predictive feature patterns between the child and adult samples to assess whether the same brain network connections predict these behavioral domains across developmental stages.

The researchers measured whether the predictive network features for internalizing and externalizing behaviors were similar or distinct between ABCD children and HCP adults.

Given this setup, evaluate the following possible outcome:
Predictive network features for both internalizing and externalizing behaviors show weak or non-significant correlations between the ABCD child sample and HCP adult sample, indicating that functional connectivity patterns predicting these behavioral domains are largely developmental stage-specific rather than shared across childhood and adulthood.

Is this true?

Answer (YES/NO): YES